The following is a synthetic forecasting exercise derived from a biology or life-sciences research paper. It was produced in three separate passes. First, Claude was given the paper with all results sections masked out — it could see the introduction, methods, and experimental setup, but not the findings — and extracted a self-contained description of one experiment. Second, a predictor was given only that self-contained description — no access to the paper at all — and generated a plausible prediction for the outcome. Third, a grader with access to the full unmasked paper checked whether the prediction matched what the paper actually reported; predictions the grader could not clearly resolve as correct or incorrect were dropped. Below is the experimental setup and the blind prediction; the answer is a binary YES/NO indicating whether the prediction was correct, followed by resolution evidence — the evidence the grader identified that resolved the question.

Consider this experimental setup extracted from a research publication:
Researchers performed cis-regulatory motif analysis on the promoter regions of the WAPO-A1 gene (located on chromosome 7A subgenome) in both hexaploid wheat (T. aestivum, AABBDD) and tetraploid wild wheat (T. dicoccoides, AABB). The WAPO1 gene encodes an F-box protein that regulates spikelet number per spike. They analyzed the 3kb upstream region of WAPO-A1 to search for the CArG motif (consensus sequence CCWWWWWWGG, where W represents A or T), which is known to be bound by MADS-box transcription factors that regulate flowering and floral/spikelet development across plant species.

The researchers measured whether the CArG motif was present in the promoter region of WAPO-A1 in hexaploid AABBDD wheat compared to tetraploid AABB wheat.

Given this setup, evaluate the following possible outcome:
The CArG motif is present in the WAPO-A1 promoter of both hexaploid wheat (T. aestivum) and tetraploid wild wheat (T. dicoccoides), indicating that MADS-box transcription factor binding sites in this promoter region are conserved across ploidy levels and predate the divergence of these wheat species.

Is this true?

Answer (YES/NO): NO